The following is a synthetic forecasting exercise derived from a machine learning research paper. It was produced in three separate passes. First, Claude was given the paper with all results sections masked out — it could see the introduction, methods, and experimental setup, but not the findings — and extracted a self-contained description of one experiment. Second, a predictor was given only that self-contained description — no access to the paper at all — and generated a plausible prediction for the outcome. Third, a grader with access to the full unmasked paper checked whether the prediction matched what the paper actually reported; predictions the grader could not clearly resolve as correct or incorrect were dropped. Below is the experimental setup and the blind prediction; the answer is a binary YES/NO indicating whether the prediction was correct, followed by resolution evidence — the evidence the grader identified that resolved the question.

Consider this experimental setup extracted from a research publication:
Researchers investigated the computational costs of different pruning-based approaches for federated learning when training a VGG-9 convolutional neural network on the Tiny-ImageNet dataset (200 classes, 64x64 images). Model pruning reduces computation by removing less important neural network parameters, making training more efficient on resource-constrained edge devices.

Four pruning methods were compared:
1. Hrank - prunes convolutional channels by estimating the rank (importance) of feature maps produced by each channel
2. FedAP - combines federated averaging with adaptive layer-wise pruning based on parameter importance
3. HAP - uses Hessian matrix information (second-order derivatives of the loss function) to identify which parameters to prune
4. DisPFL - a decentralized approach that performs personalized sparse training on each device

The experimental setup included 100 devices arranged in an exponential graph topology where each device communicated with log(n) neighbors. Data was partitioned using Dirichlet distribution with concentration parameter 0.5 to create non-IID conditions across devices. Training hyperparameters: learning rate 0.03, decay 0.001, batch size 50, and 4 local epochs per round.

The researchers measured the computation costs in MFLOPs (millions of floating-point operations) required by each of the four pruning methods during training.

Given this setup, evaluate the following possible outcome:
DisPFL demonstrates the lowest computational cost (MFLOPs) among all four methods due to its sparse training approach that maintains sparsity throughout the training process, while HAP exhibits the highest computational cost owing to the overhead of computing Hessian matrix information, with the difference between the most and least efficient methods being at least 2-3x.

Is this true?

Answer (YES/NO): NO